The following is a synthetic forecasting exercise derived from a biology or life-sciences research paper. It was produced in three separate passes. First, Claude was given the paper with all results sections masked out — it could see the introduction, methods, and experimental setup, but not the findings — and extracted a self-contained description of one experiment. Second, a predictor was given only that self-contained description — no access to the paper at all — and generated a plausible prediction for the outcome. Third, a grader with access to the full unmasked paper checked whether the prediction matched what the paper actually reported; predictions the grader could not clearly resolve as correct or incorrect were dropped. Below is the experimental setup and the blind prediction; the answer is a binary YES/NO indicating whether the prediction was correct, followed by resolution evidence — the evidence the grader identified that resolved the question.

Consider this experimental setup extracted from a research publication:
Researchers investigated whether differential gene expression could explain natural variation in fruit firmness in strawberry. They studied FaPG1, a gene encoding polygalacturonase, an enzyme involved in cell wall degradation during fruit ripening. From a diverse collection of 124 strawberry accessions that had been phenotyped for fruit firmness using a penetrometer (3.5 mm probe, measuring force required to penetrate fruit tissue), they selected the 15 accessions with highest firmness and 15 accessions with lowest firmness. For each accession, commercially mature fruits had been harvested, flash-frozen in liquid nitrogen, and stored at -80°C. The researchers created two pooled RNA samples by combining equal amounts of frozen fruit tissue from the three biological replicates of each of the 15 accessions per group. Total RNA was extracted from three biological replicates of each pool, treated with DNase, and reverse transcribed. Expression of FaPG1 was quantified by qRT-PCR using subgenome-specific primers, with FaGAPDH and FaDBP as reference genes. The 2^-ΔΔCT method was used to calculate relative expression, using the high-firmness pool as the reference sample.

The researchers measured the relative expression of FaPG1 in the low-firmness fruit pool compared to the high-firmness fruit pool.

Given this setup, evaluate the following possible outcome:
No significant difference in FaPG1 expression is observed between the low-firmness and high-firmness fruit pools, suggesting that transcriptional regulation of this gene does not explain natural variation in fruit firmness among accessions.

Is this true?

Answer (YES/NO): NO